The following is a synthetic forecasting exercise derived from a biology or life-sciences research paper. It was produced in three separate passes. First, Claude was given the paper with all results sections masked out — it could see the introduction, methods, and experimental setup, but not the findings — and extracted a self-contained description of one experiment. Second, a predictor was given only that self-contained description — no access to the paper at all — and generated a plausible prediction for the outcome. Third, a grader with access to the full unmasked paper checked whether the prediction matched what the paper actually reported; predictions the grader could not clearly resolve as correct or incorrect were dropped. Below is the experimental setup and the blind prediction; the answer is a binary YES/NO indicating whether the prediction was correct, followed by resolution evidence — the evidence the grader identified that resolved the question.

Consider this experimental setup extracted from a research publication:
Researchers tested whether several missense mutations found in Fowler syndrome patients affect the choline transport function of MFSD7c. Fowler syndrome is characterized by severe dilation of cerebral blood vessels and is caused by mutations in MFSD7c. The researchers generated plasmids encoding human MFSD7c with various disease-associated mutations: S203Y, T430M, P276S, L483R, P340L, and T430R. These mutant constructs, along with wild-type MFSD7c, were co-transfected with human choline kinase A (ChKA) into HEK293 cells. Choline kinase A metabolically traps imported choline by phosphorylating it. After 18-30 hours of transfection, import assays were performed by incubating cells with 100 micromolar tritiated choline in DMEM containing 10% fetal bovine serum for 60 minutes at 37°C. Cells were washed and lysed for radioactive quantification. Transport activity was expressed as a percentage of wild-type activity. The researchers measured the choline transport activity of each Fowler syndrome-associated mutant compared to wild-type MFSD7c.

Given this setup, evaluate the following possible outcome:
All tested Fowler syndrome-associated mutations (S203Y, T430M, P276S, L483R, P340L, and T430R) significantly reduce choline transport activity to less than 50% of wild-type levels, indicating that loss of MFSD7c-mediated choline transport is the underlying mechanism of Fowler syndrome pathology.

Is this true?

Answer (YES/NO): NO